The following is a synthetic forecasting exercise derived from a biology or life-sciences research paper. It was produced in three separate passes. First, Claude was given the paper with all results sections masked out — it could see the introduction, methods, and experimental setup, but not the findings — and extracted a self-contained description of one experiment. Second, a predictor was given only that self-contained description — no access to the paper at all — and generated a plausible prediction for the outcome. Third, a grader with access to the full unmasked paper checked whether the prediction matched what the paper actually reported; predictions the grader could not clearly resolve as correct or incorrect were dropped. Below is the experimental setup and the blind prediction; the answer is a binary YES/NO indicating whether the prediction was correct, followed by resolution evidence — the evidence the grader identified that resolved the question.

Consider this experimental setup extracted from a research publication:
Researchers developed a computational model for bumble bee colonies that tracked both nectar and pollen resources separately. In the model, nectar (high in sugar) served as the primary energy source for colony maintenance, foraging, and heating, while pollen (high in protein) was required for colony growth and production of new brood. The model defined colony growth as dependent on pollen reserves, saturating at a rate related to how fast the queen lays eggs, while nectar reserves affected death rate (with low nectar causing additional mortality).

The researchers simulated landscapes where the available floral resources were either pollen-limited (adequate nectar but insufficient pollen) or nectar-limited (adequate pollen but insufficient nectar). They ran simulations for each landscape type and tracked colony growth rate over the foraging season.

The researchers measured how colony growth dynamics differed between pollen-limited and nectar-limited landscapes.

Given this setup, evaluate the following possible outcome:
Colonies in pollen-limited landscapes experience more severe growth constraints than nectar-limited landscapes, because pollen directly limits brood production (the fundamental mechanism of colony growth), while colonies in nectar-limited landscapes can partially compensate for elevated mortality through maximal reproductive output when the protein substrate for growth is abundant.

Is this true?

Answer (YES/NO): NO